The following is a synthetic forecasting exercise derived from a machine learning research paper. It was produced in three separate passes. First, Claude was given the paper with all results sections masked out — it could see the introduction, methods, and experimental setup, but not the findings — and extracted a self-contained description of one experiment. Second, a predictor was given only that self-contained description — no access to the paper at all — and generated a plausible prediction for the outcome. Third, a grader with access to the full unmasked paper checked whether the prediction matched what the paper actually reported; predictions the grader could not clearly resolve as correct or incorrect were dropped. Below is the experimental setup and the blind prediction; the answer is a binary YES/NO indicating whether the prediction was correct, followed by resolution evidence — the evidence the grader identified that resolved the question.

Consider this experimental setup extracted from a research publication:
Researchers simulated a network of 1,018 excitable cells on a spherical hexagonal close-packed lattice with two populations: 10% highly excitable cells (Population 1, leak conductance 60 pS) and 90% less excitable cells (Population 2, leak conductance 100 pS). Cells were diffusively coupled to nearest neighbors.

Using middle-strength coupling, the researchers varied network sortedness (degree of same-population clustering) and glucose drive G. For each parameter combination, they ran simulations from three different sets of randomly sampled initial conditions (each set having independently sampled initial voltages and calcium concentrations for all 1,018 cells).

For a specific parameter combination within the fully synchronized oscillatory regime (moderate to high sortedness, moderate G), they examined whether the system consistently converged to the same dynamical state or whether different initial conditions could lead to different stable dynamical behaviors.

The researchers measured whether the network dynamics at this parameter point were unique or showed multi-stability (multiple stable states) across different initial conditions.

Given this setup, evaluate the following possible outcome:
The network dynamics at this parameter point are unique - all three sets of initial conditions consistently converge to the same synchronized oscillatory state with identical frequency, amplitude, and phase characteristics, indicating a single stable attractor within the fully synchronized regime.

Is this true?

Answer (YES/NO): NO